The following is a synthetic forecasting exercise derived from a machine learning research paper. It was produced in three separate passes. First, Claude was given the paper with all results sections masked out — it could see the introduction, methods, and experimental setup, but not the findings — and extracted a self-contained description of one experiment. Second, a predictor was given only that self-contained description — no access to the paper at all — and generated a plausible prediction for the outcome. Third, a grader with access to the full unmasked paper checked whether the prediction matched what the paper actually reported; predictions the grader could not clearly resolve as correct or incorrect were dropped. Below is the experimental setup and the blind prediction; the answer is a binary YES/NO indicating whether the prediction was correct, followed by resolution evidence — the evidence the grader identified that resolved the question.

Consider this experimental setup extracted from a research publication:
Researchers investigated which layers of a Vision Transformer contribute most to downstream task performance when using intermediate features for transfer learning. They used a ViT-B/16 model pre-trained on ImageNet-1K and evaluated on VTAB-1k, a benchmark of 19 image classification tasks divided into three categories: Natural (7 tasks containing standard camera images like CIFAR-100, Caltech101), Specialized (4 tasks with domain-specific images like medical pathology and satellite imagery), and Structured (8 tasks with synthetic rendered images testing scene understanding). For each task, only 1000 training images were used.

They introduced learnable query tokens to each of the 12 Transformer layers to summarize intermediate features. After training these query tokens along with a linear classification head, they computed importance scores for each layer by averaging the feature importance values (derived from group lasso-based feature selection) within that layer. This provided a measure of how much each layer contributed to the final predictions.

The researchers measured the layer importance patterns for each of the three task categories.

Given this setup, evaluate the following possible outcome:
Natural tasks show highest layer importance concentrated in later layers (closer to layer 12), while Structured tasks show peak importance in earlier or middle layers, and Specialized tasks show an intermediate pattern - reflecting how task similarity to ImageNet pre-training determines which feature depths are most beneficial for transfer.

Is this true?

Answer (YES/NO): NO